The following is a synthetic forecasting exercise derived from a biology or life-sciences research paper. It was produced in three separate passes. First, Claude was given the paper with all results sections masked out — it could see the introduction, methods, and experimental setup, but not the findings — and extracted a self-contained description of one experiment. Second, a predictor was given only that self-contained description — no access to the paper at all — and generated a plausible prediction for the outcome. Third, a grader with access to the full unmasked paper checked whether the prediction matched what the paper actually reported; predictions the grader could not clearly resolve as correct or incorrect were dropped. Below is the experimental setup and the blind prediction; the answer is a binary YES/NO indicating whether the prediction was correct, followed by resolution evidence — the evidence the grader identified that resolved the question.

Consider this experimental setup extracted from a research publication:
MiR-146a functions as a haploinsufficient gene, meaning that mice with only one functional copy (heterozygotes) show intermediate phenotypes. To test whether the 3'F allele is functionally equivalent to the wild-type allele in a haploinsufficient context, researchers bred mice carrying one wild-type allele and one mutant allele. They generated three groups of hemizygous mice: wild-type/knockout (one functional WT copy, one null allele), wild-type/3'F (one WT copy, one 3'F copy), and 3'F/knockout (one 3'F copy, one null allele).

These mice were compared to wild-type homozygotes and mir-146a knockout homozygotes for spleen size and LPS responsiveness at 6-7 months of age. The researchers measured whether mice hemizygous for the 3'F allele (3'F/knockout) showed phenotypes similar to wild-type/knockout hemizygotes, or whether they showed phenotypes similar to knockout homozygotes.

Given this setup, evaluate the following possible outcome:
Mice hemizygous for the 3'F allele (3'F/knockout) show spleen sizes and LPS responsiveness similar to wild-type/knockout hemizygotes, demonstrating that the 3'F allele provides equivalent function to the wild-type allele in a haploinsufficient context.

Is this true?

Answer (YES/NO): YES